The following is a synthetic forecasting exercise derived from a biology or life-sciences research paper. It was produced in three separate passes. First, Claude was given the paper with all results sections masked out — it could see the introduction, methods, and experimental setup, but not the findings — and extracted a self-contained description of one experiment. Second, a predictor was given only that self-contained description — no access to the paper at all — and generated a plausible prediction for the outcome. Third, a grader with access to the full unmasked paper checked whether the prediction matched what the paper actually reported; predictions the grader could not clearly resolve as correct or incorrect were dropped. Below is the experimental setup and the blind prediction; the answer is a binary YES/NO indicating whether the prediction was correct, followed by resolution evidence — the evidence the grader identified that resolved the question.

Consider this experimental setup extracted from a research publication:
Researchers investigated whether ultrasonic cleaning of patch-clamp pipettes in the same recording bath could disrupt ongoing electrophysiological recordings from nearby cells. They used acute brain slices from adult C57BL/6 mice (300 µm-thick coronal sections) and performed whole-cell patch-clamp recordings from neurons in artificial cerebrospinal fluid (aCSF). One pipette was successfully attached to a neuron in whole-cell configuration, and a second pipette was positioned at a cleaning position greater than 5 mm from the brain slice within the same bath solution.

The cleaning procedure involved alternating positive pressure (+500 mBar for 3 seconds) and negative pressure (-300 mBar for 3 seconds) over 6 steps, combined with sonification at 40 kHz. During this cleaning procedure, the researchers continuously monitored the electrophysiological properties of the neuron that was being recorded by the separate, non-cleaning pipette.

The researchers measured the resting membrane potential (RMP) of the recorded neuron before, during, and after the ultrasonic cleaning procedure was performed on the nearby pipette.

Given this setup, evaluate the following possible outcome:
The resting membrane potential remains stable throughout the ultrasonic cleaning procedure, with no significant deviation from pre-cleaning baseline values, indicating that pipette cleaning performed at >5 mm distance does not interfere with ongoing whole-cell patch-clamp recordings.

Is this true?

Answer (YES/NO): YES